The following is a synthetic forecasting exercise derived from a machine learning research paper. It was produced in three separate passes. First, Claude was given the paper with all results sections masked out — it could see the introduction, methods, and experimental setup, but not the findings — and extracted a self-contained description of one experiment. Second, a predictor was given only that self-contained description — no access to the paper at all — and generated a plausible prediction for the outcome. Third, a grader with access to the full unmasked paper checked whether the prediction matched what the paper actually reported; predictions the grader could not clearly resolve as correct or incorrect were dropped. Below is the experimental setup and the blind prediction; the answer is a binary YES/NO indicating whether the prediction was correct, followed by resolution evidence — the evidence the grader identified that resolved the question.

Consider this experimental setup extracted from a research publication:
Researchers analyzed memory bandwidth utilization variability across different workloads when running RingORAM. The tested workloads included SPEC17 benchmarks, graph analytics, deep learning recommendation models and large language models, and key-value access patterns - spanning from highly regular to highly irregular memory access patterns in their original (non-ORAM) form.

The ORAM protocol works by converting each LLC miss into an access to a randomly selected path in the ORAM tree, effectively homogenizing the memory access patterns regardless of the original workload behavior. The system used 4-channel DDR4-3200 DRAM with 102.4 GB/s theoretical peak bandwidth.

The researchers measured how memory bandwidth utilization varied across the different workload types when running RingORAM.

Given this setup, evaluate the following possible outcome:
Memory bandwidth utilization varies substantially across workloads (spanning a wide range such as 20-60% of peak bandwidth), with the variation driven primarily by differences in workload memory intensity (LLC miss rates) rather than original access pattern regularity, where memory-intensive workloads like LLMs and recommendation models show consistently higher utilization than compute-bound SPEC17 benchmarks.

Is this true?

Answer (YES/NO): NO